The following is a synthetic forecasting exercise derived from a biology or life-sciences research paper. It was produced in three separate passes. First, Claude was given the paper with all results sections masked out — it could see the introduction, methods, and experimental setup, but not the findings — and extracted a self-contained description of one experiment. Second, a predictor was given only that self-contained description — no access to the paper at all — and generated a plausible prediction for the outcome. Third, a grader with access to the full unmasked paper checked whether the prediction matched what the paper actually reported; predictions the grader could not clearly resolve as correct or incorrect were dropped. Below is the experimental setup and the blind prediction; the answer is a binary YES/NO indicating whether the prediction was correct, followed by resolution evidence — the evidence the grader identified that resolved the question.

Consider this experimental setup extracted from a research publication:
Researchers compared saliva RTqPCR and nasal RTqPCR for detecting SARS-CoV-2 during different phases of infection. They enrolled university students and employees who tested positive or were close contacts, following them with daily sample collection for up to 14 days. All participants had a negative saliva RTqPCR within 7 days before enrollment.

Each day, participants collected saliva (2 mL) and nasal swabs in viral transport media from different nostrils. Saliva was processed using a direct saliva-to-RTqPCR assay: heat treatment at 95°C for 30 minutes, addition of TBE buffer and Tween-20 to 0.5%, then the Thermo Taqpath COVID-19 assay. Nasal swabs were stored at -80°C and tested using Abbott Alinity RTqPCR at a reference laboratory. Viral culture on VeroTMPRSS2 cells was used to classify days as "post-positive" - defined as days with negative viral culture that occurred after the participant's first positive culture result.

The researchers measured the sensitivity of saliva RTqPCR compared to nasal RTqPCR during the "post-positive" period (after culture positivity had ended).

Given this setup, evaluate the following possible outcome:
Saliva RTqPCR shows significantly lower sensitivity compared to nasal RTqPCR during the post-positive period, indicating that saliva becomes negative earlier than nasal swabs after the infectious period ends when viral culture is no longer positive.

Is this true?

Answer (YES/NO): YES